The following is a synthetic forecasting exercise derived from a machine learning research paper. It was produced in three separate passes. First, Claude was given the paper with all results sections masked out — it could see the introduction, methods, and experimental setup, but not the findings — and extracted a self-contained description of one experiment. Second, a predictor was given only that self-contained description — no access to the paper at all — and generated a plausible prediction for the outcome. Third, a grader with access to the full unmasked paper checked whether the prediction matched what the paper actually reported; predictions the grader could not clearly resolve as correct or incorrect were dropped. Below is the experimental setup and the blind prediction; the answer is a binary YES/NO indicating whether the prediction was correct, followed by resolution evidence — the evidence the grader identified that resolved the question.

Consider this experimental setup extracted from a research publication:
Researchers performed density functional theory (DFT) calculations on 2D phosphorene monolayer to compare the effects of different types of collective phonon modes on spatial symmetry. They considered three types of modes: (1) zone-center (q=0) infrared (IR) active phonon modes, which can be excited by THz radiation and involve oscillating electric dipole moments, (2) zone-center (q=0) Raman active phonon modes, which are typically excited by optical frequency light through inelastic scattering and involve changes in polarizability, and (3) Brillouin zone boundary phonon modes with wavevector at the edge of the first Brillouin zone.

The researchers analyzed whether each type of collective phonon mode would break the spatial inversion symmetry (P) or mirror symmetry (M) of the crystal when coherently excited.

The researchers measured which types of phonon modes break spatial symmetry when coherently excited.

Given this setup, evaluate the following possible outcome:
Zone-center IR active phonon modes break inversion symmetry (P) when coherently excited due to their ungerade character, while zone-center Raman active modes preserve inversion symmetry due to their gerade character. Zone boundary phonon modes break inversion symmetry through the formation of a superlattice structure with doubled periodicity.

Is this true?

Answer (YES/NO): NO